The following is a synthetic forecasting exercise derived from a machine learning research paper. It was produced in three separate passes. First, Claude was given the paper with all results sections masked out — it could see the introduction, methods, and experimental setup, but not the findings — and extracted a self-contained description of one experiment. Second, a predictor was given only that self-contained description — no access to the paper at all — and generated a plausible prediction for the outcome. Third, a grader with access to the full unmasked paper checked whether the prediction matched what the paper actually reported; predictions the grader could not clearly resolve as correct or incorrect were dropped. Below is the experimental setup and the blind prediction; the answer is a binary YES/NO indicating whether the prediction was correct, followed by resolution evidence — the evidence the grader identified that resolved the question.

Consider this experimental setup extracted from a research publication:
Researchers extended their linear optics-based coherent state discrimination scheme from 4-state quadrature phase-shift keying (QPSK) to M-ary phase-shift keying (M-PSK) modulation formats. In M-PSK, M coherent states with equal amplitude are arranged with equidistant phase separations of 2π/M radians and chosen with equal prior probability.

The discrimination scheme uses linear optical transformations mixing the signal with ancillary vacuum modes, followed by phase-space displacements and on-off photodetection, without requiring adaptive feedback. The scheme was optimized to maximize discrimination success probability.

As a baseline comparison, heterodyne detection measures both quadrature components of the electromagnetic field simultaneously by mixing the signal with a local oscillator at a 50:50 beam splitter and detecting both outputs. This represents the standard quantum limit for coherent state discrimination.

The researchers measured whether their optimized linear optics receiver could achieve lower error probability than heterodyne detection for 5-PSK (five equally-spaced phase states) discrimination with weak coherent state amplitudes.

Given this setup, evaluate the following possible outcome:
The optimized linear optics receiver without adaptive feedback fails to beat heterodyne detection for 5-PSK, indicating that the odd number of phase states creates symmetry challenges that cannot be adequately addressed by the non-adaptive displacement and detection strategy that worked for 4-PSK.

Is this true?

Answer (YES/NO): YES